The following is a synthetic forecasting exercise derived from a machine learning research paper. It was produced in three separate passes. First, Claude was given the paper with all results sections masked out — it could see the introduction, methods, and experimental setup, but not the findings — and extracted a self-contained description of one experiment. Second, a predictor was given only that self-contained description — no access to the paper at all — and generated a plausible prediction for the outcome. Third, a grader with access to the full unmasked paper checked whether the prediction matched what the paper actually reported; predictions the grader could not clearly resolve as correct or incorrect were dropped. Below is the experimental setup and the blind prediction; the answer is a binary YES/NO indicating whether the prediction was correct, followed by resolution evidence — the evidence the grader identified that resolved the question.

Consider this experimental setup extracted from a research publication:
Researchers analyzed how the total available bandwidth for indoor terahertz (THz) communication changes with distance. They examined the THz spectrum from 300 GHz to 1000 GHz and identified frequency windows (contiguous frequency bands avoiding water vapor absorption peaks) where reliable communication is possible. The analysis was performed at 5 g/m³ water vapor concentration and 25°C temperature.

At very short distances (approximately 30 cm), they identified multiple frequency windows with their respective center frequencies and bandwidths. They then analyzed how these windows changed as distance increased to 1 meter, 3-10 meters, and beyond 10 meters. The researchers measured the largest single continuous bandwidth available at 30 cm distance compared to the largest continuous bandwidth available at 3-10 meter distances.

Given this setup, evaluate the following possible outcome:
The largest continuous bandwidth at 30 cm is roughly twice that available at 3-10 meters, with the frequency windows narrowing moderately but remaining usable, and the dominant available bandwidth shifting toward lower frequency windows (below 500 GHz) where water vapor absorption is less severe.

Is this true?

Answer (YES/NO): NO